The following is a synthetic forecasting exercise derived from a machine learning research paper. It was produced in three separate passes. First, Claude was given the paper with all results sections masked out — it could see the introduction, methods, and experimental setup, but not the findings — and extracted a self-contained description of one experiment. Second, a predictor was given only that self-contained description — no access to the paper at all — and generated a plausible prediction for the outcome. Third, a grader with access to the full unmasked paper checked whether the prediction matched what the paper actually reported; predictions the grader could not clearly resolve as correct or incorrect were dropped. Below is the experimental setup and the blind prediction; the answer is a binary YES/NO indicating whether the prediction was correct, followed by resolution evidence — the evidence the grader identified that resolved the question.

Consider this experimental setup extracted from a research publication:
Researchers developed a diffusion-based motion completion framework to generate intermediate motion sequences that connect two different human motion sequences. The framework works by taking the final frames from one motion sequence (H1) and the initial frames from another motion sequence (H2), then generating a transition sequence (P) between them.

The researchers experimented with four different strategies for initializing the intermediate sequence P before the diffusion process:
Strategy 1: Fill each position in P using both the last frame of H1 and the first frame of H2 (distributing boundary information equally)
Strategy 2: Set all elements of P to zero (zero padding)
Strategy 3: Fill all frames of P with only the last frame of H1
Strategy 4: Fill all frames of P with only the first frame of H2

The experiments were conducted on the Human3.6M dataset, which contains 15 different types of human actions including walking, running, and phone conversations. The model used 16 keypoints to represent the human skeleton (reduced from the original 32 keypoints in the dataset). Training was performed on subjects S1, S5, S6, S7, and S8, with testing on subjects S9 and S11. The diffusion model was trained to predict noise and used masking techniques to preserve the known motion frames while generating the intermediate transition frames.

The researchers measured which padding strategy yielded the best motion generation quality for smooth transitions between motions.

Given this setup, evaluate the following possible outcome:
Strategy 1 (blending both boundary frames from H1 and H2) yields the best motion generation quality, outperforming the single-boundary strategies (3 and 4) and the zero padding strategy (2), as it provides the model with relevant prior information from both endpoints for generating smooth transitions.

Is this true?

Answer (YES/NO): YES